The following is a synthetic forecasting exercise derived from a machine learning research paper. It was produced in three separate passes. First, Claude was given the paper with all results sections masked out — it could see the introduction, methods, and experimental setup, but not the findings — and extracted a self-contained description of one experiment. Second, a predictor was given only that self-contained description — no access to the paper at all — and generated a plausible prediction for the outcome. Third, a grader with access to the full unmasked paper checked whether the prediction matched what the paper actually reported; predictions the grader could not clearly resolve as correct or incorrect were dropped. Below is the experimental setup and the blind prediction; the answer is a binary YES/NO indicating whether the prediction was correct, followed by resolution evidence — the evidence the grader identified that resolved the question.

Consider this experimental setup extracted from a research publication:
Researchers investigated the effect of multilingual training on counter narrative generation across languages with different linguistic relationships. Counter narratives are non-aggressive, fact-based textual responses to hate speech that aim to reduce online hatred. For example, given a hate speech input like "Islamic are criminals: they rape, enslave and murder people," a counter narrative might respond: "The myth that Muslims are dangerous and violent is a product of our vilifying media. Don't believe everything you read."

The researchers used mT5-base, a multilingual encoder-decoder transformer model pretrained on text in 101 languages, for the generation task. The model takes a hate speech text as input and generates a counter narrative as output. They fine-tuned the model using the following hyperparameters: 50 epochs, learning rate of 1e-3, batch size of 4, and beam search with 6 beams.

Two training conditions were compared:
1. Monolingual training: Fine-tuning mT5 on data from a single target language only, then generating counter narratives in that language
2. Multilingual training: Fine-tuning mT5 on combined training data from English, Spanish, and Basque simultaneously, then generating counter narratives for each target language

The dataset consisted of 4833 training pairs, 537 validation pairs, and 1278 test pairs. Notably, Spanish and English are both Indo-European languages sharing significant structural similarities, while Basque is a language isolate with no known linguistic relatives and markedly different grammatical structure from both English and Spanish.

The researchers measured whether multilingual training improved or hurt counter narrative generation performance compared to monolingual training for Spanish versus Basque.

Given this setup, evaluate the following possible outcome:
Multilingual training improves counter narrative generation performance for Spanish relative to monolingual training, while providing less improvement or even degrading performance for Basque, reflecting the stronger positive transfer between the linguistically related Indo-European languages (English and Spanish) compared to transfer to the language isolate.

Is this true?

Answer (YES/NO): YES